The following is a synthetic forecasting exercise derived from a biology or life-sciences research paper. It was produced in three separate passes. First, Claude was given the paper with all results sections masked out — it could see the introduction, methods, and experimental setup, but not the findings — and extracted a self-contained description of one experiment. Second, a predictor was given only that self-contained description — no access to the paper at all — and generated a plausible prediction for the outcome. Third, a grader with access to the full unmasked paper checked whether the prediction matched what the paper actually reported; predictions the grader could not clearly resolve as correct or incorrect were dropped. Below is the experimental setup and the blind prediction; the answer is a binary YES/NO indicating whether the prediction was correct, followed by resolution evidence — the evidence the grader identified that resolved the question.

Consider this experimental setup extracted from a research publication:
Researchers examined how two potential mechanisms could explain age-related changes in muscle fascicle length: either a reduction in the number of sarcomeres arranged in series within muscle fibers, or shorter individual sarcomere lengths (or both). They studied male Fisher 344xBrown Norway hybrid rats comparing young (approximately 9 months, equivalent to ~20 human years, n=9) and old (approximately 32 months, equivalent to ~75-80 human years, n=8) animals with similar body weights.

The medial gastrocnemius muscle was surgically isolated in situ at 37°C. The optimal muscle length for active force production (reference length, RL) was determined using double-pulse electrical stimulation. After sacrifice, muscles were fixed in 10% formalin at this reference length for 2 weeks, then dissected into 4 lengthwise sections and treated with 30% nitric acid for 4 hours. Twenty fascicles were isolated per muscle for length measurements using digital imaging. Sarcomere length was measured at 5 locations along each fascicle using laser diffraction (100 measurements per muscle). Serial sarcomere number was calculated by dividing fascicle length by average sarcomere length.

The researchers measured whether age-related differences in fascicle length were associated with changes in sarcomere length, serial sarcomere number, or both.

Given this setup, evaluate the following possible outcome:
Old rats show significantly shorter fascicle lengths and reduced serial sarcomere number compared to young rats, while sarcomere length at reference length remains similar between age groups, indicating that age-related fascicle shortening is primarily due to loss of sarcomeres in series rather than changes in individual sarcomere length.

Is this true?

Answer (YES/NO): YES